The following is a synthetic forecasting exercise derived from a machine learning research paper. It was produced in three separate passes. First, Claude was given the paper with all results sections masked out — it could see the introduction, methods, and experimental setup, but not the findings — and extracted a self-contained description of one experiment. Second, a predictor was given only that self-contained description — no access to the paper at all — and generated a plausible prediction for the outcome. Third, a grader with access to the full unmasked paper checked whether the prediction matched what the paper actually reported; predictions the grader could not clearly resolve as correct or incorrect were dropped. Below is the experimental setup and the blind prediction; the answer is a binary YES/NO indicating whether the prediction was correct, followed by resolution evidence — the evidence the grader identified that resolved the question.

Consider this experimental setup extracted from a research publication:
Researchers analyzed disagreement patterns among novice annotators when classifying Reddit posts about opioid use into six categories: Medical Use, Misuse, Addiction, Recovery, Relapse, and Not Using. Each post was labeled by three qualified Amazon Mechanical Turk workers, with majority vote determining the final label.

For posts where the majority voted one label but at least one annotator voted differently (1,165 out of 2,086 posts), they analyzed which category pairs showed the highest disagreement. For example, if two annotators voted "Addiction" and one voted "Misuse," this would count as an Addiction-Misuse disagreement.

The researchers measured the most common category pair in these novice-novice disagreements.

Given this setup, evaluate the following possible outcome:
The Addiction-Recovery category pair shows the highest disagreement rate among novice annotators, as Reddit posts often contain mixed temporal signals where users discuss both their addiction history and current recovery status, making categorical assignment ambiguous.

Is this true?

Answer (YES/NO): NO